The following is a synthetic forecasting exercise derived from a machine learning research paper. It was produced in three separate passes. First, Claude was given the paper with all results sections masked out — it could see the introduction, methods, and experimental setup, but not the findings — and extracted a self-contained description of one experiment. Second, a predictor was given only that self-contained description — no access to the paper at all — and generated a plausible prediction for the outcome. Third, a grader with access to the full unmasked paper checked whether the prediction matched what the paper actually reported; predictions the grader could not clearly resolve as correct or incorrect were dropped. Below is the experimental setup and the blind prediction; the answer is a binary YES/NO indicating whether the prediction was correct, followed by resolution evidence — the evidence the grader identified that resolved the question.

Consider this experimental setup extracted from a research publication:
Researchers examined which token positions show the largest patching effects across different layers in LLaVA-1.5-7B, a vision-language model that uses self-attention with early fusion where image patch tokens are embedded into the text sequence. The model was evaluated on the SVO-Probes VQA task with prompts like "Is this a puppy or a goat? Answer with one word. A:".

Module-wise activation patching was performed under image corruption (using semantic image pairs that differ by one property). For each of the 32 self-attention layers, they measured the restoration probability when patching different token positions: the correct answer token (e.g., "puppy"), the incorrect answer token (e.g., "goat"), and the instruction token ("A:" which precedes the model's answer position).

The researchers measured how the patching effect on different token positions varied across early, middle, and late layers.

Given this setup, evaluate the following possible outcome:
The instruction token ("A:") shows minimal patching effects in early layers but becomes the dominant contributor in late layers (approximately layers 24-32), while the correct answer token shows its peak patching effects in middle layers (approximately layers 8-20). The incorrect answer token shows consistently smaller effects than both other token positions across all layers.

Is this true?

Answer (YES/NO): NO